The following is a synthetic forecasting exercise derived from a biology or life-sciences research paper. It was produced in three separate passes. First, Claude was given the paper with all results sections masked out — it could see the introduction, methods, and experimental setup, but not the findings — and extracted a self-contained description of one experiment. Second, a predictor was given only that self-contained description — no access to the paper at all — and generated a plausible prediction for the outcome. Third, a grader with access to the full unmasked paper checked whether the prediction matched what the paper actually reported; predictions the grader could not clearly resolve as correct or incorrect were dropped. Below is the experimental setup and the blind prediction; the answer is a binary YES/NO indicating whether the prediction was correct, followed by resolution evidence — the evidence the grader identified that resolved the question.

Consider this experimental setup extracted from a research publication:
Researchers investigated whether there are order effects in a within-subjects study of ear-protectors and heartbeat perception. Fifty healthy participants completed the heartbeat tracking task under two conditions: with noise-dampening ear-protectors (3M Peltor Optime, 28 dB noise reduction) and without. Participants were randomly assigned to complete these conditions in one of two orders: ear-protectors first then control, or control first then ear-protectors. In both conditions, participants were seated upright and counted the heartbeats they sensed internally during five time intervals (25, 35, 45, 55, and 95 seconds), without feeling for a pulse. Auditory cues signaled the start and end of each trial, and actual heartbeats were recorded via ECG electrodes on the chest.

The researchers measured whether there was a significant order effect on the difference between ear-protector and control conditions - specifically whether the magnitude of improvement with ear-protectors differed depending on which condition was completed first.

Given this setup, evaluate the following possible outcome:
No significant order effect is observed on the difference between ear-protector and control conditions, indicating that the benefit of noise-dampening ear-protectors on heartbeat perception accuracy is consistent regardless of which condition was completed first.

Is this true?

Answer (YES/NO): YES